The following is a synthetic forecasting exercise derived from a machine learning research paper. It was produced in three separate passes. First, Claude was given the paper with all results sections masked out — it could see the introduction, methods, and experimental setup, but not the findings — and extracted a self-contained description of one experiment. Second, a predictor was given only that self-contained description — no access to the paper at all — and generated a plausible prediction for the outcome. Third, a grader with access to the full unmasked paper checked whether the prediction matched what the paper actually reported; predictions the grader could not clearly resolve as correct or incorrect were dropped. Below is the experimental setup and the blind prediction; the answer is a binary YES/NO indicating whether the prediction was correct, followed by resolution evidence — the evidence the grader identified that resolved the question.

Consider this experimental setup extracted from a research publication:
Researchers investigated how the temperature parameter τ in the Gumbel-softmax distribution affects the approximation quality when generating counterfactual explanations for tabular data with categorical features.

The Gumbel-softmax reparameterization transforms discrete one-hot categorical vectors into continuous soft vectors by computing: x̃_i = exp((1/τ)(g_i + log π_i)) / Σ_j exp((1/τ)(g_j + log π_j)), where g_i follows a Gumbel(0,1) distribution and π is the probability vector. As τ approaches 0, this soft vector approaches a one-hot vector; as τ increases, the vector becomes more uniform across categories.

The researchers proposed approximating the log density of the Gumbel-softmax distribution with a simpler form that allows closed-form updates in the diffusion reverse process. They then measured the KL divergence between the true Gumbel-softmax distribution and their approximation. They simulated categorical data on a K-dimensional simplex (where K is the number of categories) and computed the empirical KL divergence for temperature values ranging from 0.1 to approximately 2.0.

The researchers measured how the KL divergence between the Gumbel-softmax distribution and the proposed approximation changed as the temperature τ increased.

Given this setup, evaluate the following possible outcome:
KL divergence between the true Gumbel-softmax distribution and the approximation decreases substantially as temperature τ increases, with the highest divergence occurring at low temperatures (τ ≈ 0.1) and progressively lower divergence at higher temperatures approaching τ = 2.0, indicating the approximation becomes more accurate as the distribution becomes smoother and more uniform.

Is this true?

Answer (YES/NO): NO